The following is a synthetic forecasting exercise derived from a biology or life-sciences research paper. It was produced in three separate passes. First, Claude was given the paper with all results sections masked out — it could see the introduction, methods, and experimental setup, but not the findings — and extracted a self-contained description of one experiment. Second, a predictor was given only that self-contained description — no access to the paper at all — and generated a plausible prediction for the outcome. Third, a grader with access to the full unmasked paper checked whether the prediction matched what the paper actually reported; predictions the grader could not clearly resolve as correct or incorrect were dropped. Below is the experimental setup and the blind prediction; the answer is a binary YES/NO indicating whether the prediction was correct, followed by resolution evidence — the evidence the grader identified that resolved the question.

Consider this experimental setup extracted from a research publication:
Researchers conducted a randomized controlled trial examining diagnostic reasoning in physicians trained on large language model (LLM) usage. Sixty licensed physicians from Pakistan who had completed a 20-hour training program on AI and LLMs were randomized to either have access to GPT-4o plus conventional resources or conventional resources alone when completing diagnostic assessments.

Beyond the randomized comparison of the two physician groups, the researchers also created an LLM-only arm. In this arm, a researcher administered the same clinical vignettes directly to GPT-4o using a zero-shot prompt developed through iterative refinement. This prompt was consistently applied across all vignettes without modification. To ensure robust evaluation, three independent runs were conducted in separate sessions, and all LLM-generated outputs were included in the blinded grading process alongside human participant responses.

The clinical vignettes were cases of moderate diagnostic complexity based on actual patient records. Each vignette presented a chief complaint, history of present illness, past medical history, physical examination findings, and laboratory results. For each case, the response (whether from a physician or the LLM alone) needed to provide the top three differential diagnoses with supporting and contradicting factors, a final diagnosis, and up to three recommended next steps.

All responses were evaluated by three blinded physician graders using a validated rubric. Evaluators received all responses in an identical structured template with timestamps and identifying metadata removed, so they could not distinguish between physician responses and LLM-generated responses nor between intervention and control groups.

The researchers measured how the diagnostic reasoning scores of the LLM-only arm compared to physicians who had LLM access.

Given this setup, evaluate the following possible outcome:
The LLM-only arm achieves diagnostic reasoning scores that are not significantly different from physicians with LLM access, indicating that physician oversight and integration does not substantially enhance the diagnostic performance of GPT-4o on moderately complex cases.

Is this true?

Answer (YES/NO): NO